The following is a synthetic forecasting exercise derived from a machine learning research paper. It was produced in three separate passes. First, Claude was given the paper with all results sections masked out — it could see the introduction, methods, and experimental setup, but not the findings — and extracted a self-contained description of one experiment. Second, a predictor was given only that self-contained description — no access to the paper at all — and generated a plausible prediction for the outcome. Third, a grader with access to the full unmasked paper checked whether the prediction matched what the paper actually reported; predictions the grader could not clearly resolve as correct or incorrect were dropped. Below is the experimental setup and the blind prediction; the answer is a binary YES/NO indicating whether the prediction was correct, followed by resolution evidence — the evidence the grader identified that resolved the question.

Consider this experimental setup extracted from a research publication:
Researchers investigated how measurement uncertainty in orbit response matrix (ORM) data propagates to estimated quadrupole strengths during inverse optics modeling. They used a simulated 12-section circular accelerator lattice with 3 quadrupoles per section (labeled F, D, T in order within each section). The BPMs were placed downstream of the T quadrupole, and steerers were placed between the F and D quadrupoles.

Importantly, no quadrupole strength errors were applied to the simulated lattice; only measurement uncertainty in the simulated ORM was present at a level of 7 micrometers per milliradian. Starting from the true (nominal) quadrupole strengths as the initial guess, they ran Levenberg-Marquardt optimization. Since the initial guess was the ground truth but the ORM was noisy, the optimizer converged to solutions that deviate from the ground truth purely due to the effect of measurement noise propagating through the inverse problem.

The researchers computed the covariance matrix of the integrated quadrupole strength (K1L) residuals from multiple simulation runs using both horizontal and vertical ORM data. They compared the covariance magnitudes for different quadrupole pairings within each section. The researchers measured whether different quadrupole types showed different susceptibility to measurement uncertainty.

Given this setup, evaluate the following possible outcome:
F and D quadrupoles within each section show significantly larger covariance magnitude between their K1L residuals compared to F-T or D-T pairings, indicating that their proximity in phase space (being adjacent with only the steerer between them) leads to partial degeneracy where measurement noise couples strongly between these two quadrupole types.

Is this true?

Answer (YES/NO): NO